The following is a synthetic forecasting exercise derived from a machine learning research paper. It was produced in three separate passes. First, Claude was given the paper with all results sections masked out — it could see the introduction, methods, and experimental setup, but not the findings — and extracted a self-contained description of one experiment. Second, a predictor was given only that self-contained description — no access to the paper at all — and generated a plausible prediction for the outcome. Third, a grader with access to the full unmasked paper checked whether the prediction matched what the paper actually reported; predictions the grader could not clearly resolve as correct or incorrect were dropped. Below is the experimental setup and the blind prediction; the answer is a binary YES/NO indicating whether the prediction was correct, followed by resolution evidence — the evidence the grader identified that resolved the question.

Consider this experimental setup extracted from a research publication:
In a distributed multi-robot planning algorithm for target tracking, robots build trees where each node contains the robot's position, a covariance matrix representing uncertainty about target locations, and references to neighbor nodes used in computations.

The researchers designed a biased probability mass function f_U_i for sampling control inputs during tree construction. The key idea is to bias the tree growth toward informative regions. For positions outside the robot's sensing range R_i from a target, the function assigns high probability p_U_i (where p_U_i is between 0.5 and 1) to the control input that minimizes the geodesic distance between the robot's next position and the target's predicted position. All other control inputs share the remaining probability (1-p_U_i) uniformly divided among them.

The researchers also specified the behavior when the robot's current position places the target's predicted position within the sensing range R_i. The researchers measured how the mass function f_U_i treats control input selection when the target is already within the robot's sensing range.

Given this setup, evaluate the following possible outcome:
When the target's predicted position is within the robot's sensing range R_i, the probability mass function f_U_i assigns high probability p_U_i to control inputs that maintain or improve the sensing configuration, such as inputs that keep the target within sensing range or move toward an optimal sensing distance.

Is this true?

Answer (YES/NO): NO